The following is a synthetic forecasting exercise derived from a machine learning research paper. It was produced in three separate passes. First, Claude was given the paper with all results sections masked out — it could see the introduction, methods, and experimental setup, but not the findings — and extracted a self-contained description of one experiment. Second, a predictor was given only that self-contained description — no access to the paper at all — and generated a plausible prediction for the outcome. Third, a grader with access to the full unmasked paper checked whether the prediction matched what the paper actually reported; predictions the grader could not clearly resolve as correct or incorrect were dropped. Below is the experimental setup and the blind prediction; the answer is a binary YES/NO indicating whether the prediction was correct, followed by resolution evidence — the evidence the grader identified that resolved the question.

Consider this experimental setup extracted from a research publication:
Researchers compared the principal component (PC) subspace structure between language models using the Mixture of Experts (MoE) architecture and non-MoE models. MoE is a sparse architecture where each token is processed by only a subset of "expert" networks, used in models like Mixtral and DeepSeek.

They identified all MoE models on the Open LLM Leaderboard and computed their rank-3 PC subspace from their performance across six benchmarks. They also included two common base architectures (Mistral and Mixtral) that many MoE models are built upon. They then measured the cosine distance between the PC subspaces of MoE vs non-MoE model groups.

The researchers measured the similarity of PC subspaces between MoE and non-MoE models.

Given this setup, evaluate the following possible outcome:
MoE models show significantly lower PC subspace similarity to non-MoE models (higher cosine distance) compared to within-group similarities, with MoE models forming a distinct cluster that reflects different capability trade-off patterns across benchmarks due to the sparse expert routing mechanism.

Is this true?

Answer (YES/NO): NO